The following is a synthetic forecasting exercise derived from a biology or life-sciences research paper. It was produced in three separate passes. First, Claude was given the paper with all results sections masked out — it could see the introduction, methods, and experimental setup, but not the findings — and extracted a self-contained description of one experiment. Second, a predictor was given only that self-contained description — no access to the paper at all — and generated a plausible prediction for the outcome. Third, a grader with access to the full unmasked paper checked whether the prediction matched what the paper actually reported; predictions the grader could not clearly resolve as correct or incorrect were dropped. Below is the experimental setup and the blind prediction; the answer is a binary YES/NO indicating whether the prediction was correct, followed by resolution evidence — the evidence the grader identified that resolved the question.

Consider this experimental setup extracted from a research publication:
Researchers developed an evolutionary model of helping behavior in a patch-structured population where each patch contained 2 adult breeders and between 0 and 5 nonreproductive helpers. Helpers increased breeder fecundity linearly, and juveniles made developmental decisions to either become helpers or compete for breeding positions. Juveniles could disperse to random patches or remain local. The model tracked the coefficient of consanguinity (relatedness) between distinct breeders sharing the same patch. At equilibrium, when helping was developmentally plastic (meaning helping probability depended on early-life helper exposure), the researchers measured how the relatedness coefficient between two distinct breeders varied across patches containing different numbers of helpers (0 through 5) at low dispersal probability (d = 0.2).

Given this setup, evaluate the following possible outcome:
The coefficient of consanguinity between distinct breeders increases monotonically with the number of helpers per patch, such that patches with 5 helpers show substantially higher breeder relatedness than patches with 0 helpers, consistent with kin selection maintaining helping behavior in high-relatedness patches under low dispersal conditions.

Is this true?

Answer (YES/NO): YES